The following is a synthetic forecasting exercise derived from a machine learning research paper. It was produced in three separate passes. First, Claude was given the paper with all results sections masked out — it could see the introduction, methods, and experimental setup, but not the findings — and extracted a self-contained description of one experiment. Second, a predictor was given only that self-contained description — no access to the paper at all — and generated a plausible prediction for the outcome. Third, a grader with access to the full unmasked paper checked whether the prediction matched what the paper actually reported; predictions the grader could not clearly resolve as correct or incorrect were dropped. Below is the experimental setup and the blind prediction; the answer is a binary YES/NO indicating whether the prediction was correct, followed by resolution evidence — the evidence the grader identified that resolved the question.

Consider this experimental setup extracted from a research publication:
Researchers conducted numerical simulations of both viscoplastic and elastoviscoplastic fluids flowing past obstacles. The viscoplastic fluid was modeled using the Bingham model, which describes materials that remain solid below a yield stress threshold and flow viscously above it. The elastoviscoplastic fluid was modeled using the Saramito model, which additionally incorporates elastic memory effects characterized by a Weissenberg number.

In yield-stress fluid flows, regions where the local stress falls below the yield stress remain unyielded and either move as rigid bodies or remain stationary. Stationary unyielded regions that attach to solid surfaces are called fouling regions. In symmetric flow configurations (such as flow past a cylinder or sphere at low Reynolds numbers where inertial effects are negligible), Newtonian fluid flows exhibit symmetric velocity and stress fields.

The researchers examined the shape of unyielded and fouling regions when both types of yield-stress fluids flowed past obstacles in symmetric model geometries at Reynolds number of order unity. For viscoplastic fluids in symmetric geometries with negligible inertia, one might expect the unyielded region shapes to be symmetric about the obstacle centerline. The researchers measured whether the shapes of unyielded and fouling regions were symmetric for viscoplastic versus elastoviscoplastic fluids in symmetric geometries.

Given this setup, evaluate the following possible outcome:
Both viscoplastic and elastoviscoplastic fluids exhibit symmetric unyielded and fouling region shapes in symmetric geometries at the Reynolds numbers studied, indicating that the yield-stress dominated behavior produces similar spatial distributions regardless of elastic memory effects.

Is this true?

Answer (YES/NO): NO